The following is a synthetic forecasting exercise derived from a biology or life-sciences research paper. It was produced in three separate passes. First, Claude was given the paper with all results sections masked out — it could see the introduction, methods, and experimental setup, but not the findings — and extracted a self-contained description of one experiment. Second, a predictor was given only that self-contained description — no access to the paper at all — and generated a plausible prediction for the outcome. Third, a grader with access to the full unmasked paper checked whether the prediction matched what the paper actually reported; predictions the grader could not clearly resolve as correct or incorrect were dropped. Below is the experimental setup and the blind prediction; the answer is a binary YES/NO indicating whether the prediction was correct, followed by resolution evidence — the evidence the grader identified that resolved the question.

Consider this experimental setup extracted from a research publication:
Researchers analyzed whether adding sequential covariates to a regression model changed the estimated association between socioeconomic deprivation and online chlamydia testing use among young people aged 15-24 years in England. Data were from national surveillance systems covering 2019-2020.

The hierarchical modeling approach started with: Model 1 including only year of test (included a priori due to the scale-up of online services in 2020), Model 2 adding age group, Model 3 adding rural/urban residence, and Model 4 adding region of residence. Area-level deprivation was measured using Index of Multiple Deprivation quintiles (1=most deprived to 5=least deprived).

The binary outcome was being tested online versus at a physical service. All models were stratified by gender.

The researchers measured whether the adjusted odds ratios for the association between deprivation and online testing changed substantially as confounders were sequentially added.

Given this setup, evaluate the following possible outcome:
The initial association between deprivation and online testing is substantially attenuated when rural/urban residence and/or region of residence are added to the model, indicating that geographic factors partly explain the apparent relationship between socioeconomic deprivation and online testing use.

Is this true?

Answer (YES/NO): NO